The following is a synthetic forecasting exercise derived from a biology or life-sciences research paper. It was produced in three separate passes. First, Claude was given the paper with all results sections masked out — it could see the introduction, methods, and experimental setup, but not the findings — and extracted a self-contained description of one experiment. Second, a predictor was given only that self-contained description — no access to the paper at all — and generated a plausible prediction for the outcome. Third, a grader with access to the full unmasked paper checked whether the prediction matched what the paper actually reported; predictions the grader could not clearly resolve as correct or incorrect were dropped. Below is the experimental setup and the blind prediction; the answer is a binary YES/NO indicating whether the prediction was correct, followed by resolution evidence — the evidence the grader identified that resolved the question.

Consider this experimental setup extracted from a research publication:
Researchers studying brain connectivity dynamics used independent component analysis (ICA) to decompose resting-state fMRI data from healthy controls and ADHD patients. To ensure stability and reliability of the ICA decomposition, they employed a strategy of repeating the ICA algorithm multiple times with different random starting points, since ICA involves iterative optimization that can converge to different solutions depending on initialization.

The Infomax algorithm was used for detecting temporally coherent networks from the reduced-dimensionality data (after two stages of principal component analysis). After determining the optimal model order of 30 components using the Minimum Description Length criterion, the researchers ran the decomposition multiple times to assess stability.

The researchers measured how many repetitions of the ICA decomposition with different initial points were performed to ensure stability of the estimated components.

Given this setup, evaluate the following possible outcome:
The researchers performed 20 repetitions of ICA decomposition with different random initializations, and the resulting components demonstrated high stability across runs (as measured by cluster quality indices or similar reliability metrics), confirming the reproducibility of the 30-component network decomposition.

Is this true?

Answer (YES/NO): NO